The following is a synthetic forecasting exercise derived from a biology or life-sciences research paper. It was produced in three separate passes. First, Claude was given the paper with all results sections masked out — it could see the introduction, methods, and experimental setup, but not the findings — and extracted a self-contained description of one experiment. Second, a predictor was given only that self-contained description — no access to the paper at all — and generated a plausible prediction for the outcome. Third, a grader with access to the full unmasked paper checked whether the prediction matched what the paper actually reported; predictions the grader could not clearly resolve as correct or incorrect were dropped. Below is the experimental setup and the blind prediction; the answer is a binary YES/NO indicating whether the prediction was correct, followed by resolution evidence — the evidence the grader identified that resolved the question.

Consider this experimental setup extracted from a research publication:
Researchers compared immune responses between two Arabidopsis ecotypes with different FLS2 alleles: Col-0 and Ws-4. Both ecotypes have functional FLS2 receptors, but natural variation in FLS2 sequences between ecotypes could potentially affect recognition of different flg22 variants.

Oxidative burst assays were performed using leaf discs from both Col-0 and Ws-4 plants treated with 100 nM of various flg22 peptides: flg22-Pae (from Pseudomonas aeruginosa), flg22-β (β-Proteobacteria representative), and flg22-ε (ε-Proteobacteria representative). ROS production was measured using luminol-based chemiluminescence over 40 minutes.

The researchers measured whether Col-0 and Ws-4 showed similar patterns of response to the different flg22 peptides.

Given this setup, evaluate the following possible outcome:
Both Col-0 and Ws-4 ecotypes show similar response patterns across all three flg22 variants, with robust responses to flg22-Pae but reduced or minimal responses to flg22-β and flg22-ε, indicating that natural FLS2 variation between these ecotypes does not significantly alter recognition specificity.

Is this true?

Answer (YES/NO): NO